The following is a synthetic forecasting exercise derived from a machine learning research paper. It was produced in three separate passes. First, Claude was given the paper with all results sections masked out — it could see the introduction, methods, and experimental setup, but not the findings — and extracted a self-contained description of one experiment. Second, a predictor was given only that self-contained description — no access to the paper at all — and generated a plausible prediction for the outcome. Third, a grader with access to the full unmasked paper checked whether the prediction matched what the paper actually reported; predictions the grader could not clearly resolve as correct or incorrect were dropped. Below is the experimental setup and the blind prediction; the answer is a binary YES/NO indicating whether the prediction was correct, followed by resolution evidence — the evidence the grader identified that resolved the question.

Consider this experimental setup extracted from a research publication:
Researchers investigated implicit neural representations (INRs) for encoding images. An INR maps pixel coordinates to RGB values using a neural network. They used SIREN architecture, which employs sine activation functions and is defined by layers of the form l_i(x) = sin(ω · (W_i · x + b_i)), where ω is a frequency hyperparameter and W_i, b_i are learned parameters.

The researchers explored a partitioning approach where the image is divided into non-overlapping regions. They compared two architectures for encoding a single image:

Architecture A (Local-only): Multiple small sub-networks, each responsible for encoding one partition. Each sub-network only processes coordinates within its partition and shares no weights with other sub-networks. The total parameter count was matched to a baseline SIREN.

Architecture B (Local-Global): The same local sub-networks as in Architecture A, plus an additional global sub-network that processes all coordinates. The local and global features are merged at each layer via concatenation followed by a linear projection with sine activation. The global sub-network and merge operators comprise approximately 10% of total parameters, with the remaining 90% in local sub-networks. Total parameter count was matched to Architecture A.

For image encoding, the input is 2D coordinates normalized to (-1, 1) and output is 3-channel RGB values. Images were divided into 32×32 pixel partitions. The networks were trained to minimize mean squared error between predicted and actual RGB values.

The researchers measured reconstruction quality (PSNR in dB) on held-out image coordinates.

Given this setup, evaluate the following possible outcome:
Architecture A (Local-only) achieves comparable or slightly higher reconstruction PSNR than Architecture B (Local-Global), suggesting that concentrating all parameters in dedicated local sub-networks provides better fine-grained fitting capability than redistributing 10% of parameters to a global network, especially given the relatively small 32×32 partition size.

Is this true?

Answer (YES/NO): NO